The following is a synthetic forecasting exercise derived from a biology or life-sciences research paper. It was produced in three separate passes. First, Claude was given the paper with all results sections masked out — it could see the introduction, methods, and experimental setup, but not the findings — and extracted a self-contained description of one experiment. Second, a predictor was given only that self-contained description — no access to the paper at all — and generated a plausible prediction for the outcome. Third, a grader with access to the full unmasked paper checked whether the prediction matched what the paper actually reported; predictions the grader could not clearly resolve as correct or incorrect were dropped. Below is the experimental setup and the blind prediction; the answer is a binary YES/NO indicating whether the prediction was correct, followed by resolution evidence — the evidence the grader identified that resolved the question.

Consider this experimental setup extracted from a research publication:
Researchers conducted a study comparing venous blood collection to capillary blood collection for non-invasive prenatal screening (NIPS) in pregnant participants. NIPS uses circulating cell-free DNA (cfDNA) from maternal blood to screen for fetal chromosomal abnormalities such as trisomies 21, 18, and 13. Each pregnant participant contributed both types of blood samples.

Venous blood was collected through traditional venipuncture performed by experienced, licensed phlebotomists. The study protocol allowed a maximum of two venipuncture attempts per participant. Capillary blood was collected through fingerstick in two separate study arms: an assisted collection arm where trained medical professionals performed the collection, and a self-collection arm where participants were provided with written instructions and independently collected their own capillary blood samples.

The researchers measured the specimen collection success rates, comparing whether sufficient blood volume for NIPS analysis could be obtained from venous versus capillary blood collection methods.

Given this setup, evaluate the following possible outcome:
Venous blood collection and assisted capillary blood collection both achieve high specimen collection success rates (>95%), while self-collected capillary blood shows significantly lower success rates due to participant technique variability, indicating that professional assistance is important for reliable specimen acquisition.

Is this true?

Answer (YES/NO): NO